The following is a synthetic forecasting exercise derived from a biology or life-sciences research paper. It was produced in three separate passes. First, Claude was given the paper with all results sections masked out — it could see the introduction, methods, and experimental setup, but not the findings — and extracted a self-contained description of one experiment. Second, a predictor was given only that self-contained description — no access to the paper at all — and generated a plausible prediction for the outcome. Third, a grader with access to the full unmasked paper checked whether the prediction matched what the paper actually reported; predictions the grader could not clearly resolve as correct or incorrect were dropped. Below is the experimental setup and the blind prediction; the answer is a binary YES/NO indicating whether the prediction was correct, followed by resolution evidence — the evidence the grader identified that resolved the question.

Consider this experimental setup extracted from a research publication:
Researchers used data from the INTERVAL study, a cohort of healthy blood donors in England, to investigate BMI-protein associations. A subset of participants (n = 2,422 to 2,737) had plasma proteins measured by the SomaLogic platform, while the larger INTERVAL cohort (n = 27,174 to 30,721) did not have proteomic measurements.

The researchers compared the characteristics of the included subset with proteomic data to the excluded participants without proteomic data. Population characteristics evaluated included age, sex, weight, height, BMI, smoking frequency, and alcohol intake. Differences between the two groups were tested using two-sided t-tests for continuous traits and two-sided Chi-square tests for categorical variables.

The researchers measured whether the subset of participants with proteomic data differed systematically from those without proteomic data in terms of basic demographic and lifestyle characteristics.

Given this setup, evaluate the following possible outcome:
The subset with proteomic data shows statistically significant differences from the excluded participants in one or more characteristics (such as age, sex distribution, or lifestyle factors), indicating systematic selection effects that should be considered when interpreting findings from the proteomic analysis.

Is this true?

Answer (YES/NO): YES